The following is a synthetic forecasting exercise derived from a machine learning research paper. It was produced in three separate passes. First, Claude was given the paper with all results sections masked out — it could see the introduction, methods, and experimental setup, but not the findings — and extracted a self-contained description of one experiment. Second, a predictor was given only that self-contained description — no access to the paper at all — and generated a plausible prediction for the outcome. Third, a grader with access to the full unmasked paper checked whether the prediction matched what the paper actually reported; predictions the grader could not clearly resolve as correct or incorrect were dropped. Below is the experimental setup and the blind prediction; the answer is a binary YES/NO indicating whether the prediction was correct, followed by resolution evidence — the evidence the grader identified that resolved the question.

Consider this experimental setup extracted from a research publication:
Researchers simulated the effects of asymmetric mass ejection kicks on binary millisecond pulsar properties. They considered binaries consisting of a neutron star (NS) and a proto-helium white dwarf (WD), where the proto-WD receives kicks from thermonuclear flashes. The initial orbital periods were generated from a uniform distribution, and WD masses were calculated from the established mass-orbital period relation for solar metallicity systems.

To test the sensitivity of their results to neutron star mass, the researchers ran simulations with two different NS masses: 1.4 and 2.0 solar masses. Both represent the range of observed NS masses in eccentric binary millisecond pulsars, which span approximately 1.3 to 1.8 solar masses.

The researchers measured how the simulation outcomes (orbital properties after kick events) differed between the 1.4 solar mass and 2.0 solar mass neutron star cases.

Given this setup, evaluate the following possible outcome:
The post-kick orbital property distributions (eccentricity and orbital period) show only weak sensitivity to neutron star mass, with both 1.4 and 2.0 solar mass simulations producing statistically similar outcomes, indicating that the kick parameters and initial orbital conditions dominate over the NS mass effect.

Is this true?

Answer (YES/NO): YES